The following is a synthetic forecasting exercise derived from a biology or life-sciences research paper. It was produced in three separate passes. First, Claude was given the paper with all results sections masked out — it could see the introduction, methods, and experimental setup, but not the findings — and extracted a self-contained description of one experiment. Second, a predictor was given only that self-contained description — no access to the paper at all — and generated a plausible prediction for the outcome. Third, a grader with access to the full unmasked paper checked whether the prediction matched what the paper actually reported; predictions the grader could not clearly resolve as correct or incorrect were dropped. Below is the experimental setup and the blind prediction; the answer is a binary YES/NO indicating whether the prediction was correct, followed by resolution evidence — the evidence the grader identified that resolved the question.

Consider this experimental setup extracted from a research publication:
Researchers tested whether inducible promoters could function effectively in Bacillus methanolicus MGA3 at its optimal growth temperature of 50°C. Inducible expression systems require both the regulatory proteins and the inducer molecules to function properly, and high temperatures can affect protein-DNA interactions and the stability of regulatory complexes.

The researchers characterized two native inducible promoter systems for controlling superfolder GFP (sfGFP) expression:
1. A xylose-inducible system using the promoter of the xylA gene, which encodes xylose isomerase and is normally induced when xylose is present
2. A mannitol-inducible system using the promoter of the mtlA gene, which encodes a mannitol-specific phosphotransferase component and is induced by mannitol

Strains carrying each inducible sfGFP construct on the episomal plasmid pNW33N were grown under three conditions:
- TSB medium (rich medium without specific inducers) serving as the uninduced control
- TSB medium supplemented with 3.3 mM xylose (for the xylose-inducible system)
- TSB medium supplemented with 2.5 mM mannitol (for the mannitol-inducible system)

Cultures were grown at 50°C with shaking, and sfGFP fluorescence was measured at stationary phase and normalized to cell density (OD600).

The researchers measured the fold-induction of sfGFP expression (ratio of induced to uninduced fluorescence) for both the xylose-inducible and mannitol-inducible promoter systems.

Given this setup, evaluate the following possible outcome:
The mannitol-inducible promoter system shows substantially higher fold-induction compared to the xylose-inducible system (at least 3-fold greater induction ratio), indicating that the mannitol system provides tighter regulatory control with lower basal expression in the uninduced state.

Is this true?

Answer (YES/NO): NO